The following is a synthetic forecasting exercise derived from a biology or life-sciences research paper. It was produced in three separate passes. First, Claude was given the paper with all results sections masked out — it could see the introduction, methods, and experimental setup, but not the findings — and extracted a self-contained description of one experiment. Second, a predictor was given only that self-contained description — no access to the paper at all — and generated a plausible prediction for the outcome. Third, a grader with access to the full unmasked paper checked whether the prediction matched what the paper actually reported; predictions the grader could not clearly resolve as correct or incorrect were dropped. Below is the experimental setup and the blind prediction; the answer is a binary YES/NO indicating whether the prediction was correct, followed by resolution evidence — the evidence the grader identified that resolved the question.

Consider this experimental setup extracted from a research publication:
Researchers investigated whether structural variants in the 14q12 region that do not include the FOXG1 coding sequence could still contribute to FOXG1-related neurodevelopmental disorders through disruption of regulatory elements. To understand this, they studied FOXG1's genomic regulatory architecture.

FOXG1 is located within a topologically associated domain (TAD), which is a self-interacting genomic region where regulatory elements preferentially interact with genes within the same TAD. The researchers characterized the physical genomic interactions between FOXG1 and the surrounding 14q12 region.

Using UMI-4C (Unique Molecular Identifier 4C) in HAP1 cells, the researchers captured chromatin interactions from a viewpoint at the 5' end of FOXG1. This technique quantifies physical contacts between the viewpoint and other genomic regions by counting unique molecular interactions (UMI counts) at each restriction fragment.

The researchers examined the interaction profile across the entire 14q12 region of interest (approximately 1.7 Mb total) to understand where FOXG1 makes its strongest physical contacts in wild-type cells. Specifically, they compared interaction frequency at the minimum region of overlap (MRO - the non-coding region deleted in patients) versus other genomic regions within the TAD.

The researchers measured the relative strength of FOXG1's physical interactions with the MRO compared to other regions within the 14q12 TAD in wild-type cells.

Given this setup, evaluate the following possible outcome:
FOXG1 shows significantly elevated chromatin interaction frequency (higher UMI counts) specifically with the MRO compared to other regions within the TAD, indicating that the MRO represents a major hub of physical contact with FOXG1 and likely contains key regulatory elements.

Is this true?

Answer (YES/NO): NO